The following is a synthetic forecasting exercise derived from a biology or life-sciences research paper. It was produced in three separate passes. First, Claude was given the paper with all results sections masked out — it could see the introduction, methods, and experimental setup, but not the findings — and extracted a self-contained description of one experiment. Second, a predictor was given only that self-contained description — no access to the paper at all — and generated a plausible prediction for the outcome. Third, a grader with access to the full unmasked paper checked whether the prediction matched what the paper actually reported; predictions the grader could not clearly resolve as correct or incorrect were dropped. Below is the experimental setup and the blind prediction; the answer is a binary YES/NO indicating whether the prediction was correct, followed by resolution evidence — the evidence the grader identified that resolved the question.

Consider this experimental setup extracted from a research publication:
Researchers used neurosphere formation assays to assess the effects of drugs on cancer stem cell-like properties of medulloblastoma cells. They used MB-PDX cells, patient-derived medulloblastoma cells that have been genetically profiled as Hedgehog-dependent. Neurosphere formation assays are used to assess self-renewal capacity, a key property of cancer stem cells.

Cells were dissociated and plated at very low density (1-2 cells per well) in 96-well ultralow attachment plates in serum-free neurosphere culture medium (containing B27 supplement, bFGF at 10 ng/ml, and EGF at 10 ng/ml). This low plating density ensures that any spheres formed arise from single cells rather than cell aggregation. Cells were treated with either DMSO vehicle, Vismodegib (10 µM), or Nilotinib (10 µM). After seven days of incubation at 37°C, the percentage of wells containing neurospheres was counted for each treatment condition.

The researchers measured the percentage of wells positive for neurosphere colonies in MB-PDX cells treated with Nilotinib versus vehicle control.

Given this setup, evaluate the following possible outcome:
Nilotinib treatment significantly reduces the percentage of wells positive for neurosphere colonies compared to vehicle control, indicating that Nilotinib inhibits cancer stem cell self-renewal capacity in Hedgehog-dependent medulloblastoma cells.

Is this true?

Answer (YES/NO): YES